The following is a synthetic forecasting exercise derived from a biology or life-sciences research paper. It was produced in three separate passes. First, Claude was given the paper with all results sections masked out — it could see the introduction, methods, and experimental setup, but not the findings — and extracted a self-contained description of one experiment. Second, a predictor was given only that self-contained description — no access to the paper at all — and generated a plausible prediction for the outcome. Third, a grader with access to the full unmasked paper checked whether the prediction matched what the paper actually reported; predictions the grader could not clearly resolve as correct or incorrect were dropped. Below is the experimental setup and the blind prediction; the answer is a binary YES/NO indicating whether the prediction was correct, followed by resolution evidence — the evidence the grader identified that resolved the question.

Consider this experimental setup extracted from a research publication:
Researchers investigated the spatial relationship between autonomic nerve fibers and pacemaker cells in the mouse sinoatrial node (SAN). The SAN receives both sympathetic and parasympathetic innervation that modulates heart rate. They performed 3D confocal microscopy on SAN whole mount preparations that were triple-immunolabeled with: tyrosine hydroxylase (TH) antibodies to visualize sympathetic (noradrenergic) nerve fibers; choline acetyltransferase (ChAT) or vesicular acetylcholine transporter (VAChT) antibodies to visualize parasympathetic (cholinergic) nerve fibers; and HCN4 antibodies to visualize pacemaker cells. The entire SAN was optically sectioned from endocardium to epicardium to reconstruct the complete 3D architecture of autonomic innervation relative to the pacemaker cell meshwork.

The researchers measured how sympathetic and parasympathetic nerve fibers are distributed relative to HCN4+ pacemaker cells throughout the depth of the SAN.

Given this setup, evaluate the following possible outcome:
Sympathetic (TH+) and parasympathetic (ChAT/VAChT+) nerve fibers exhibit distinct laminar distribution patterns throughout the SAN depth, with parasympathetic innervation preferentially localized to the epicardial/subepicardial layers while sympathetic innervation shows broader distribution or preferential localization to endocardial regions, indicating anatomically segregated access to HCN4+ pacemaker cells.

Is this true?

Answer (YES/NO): NO